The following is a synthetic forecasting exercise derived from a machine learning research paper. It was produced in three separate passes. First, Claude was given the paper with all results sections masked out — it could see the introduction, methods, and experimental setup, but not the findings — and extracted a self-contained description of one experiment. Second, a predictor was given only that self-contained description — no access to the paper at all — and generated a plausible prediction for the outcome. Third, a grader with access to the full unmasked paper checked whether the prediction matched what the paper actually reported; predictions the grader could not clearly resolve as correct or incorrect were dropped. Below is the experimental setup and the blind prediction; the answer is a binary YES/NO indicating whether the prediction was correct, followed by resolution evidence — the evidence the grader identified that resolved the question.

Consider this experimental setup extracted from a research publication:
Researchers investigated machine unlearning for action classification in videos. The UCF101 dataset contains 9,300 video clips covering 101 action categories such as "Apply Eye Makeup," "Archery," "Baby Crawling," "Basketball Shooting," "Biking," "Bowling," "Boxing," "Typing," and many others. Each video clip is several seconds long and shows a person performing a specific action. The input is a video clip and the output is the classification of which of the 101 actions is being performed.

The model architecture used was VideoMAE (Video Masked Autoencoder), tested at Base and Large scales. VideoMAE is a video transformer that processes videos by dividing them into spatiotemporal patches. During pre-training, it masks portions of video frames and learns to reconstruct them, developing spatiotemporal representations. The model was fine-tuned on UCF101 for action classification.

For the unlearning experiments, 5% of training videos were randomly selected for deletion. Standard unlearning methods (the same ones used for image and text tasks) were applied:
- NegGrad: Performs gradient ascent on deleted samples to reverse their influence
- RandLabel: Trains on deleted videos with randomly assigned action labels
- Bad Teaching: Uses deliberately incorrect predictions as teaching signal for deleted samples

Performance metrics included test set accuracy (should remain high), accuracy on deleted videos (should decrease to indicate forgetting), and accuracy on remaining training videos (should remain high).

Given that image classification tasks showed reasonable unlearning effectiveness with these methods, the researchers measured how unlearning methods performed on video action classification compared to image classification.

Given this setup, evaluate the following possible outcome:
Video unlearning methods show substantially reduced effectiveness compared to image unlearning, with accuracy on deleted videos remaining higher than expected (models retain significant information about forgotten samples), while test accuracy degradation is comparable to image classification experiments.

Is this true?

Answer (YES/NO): NO